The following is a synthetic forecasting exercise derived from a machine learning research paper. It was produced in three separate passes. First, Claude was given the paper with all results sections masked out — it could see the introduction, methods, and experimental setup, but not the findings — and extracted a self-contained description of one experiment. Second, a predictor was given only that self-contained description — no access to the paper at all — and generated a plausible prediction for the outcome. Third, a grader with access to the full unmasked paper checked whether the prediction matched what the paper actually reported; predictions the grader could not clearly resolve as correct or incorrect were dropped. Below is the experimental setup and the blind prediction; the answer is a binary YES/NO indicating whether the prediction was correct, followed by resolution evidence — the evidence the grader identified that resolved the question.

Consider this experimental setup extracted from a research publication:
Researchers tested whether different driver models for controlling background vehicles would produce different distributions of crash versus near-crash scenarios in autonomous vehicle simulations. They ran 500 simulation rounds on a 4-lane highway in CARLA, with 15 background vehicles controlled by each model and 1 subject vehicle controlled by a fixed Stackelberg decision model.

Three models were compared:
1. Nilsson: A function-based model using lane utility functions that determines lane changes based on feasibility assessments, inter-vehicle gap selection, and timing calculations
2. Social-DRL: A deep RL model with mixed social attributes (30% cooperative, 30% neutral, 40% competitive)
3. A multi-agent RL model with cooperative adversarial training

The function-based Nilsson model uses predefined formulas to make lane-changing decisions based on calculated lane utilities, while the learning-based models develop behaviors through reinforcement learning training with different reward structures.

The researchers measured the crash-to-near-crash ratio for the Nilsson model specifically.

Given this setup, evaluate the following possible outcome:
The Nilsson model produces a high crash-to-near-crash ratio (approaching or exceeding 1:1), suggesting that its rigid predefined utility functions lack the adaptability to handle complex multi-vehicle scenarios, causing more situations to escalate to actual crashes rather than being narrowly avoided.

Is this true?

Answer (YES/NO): YES